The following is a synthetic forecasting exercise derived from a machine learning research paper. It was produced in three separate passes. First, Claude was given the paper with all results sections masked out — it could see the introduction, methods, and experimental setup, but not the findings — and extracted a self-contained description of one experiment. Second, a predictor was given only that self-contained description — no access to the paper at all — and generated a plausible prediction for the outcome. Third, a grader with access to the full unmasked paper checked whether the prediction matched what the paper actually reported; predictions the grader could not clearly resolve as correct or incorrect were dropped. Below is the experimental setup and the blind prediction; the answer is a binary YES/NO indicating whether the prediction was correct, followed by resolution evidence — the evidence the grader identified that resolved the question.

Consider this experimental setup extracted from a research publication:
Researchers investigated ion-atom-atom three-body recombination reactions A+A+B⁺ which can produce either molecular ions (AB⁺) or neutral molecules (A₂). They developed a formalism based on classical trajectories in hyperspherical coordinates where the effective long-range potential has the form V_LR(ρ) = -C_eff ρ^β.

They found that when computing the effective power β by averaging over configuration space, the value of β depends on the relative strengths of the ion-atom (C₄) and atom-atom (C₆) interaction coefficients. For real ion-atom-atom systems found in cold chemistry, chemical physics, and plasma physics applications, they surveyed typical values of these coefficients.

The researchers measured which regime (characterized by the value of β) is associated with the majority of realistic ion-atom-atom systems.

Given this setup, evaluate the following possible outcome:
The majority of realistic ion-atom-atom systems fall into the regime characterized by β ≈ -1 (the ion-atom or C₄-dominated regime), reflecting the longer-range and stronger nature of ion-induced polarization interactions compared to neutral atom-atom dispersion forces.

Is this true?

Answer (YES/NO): NO